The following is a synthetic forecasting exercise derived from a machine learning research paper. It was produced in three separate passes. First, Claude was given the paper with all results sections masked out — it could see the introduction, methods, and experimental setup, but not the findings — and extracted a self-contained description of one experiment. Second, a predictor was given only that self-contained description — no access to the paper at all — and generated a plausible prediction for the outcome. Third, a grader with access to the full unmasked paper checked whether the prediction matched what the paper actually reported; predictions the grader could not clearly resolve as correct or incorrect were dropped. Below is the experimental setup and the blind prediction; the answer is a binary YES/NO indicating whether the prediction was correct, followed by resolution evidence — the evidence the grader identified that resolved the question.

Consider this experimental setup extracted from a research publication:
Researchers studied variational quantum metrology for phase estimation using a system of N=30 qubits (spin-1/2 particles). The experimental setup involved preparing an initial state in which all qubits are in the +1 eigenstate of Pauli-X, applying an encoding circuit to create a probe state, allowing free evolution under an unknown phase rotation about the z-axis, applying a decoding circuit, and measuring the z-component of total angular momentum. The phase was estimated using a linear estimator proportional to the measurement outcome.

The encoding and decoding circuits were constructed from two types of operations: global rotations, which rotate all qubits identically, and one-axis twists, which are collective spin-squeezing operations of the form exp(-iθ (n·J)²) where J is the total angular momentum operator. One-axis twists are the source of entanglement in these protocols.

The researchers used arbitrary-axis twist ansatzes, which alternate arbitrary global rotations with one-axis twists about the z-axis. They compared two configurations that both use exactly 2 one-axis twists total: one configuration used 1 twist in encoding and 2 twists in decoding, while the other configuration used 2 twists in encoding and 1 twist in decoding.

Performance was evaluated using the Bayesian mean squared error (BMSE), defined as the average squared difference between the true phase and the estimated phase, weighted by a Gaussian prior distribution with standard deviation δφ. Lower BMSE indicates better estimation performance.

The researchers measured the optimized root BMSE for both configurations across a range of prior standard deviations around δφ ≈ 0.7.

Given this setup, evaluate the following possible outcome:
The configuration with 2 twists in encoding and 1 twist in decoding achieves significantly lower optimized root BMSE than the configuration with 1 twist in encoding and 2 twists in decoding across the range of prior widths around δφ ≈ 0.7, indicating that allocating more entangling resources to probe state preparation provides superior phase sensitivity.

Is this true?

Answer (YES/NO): NO